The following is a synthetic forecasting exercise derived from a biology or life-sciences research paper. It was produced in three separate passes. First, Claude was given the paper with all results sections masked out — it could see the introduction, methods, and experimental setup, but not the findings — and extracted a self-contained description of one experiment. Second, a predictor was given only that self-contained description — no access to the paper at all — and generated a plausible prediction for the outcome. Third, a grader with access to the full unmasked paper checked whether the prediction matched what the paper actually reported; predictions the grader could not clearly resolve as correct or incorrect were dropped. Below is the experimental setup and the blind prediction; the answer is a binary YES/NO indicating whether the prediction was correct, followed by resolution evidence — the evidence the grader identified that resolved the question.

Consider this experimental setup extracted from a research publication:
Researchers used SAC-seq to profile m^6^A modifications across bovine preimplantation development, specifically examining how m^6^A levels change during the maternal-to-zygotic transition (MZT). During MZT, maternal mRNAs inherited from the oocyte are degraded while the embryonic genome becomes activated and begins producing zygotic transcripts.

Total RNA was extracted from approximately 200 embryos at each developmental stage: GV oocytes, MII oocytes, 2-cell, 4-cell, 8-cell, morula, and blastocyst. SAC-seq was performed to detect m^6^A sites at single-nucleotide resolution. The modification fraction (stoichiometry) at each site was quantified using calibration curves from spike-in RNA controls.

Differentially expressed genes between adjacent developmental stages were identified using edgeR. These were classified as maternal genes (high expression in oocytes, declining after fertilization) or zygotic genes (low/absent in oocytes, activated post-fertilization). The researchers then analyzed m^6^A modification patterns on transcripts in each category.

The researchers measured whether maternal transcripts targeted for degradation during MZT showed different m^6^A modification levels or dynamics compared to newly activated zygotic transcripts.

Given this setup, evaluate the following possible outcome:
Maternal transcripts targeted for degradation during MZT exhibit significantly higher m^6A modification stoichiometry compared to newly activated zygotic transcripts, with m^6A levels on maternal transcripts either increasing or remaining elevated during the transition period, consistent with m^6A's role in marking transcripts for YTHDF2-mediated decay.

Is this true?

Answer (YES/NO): NO